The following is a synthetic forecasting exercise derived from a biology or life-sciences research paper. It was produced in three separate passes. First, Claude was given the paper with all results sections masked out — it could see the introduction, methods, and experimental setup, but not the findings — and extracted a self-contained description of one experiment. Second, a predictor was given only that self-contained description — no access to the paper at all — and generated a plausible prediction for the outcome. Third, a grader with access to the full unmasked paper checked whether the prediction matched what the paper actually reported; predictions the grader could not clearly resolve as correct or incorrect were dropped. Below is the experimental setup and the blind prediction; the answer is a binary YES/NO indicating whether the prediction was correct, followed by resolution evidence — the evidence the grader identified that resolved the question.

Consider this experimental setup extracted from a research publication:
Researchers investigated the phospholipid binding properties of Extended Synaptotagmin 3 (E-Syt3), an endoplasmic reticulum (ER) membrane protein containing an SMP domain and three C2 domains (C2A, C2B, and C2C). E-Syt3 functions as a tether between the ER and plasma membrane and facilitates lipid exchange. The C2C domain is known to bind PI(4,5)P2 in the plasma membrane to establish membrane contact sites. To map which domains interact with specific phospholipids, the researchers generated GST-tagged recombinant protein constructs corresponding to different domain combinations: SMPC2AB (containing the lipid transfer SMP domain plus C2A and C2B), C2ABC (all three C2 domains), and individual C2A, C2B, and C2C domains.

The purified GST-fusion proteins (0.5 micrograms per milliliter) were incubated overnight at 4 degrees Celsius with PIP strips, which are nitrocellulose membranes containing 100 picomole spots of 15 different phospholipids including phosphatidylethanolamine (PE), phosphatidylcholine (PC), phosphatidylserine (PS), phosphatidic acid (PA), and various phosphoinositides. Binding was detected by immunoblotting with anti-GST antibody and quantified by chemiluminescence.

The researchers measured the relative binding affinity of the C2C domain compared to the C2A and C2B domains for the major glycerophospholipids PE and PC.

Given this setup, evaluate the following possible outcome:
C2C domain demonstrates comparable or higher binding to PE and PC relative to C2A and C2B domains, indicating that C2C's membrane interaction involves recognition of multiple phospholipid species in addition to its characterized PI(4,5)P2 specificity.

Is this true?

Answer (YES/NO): NO